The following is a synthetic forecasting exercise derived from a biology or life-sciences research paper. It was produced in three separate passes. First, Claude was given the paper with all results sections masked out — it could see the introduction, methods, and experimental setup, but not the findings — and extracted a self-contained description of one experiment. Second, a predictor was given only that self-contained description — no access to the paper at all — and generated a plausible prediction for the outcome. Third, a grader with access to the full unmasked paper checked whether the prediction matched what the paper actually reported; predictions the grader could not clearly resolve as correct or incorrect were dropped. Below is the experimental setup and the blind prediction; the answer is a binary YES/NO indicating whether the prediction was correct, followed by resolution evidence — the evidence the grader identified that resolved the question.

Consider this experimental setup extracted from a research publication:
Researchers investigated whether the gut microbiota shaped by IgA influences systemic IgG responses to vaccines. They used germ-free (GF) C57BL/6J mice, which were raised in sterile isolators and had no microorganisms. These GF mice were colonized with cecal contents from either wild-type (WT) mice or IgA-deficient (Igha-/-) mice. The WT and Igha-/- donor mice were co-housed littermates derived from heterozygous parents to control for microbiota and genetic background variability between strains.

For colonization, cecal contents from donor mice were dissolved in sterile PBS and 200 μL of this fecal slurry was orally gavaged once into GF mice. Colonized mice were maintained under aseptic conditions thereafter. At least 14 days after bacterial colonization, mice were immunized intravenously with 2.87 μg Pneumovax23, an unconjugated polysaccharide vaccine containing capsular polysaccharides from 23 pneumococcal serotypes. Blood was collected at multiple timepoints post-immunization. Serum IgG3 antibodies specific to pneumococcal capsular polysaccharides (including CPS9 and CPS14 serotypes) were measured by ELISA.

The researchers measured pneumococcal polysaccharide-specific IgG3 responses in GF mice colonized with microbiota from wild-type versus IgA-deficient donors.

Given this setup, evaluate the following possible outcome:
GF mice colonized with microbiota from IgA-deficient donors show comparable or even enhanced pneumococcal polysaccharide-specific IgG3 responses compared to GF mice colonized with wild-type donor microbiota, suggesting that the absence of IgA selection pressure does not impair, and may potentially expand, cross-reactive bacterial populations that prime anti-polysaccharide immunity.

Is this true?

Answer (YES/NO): NO